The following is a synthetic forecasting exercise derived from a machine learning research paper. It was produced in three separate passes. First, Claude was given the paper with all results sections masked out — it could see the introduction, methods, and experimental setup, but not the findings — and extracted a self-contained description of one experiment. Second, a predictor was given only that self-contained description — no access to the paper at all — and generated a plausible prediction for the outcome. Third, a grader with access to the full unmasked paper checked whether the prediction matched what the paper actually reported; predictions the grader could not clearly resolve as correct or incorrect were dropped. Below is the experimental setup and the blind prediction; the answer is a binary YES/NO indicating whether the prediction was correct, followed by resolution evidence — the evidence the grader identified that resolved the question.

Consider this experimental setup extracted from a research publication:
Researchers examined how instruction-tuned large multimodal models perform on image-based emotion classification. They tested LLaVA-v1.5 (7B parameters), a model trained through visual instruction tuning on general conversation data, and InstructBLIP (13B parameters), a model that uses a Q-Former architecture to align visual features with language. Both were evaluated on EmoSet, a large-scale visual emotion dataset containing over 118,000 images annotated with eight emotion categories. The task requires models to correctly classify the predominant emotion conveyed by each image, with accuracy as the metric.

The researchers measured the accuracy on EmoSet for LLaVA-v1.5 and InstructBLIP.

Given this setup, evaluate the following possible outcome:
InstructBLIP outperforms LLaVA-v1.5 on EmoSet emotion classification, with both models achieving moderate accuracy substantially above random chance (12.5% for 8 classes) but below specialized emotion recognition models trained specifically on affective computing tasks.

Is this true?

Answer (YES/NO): NO